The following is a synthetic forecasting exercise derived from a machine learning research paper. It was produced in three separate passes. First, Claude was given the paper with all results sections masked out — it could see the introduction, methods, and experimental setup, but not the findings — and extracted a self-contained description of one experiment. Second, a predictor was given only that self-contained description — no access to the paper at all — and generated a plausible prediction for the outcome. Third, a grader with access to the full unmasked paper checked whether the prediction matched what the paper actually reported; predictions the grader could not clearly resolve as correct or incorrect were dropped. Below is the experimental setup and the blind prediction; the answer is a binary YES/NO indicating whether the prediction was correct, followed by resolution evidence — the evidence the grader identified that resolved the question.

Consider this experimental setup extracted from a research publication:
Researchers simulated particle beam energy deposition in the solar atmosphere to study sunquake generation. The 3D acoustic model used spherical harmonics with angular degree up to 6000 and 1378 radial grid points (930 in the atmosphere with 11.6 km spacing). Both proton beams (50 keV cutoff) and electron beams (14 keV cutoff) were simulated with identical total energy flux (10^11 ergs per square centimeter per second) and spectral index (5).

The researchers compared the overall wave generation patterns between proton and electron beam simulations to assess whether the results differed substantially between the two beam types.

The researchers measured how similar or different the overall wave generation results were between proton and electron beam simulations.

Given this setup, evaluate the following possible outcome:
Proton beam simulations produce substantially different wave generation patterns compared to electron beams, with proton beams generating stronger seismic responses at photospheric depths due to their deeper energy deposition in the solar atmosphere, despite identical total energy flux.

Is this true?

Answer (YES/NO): NO